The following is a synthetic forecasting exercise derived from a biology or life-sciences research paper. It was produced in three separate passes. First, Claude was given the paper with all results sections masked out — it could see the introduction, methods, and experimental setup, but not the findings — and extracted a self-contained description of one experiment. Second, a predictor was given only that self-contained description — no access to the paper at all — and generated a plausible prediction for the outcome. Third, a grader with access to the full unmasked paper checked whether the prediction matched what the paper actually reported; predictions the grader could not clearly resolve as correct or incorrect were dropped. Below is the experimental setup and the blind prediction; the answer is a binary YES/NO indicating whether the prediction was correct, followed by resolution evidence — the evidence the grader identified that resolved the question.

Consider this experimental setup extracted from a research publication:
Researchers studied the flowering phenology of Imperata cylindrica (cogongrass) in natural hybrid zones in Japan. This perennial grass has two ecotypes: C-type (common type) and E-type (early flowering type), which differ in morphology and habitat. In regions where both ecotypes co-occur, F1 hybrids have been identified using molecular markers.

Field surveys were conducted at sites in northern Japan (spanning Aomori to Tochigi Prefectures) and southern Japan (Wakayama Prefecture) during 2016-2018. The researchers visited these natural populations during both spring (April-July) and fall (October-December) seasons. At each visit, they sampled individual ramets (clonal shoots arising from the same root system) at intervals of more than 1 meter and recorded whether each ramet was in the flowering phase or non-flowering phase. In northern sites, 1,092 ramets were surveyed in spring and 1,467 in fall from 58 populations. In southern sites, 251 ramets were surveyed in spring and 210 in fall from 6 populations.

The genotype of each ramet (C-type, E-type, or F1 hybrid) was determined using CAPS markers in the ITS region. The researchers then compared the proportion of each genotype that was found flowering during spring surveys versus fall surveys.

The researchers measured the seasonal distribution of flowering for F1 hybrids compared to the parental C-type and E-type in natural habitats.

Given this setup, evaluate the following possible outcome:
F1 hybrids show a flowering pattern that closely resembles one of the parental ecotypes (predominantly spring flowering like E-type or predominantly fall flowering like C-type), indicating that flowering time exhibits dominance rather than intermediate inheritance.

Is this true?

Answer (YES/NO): NO